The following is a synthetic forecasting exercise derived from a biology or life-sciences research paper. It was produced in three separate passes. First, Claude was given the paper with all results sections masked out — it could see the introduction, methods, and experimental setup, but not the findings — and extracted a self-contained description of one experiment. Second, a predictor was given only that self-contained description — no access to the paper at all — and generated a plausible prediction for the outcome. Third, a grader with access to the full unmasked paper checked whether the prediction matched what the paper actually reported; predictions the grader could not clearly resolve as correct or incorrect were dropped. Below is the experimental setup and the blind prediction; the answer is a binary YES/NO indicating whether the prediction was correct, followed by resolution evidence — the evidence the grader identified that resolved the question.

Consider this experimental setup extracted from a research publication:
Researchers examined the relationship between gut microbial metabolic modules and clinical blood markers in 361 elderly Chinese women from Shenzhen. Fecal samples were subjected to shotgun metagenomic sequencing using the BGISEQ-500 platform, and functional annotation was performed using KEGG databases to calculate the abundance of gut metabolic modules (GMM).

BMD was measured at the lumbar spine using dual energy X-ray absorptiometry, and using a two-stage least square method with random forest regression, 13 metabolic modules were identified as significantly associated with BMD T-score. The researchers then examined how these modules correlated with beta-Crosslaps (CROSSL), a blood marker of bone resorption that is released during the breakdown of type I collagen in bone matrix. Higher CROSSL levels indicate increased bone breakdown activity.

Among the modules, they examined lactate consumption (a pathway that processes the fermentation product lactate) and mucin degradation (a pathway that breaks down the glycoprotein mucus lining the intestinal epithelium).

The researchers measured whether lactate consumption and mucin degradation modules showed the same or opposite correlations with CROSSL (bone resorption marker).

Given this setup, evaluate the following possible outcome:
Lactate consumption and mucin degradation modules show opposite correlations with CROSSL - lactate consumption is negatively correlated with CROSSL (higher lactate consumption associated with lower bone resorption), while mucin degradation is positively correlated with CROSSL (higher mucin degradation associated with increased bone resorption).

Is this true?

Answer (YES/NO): NO